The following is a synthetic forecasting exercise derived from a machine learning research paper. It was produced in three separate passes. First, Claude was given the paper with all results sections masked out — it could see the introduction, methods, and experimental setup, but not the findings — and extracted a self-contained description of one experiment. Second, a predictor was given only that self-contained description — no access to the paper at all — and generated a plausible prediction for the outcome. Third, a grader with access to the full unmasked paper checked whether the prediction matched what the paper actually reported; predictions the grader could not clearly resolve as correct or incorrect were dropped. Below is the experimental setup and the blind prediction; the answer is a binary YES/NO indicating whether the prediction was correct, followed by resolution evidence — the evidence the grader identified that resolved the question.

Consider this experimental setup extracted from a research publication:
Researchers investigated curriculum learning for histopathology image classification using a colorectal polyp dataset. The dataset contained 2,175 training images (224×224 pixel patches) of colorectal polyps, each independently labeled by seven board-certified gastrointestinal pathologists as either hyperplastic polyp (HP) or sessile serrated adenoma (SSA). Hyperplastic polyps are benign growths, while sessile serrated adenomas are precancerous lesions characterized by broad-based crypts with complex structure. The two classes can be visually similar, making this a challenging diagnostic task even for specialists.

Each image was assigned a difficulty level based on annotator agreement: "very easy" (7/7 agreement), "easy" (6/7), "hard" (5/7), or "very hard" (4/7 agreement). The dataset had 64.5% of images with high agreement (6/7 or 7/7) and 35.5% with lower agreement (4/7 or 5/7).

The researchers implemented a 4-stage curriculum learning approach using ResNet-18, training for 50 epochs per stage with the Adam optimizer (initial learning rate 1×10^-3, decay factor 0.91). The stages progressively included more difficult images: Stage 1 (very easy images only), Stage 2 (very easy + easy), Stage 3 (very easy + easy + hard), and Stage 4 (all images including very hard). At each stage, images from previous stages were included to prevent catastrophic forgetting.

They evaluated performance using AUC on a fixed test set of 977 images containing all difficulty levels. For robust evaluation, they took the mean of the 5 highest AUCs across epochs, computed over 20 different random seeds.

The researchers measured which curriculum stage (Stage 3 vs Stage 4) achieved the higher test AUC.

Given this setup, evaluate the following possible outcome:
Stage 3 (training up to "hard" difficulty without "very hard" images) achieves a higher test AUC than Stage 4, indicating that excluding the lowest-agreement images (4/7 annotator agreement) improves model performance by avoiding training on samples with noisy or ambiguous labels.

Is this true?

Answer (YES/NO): YES